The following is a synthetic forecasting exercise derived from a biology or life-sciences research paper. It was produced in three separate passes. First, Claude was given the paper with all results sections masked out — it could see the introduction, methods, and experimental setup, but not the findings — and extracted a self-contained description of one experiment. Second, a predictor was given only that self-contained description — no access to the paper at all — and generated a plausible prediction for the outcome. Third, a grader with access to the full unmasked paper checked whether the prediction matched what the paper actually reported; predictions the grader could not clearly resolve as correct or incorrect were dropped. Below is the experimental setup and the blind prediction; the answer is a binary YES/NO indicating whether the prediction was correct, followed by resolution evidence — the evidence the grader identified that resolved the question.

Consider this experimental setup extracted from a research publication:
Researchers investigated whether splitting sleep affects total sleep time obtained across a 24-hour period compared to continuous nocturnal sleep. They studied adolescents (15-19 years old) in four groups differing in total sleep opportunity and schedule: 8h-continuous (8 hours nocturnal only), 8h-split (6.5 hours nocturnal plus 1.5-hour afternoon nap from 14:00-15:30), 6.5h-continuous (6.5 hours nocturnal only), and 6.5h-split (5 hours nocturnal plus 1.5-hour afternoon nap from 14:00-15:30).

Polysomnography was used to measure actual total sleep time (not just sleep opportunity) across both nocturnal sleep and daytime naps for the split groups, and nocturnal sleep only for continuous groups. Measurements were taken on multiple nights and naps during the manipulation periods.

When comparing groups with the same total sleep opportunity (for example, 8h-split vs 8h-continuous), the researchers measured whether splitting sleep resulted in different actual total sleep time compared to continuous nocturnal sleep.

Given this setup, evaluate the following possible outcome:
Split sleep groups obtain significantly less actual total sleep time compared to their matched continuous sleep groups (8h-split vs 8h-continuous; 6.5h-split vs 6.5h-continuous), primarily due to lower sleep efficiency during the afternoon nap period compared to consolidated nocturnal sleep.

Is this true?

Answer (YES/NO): NO